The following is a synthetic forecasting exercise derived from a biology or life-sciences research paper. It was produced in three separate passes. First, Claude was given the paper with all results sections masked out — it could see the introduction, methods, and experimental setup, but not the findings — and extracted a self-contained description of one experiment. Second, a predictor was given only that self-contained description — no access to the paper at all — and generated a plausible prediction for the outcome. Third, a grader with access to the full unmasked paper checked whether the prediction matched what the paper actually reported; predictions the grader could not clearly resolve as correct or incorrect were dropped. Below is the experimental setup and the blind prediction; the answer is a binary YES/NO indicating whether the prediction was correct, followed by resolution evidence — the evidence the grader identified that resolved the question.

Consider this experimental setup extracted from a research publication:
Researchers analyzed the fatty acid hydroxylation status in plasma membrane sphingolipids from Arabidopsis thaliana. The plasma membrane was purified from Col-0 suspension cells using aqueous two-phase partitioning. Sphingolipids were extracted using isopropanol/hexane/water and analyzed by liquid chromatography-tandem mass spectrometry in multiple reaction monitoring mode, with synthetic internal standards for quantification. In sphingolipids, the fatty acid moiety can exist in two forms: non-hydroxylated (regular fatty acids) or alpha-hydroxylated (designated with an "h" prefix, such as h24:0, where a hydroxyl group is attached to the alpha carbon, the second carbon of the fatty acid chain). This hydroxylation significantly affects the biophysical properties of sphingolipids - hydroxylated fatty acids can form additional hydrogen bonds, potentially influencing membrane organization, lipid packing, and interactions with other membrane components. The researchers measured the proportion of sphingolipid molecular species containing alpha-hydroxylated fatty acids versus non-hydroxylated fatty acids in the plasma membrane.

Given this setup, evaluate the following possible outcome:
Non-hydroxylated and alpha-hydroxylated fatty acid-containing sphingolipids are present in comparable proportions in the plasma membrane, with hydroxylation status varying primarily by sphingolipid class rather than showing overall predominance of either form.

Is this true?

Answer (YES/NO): NO